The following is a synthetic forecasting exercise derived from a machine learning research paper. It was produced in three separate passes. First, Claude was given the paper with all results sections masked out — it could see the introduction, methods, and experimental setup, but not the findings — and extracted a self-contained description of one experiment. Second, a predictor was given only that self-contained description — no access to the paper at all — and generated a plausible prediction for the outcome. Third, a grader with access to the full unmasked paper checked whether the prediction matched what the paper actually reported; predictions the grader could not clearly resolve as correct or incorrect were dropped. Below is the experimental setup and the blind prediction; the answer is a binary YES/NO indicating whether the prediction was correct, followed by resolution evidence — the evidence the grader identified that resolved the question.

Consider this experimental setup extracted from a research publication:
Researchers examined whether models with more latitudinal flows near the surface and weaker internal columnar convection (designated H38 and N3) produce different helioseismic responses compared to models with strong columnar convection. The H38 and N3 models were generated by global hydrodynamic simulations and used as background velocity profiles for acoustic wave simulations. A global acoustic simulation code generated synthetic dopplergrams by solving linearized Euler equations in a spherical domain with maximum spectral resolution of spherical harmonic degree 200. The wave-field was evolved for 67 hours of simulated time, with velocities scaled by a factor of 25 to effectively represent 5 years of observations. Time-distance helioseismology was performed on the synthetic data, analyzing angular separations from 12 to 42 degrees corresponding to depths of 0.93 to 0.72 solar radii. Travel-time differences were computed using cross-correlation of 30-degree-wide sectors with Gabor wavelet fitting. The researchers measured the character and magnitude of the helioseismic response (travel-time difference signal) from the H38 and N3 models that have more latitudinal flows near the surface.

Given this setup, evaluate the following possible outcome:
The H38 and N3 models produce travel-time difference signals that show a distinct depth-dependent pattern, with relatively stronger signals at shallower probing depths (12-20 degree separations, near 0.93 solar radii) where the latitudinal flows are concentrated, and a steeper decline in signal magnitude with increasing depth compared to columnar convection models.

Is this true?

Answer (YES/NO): NO